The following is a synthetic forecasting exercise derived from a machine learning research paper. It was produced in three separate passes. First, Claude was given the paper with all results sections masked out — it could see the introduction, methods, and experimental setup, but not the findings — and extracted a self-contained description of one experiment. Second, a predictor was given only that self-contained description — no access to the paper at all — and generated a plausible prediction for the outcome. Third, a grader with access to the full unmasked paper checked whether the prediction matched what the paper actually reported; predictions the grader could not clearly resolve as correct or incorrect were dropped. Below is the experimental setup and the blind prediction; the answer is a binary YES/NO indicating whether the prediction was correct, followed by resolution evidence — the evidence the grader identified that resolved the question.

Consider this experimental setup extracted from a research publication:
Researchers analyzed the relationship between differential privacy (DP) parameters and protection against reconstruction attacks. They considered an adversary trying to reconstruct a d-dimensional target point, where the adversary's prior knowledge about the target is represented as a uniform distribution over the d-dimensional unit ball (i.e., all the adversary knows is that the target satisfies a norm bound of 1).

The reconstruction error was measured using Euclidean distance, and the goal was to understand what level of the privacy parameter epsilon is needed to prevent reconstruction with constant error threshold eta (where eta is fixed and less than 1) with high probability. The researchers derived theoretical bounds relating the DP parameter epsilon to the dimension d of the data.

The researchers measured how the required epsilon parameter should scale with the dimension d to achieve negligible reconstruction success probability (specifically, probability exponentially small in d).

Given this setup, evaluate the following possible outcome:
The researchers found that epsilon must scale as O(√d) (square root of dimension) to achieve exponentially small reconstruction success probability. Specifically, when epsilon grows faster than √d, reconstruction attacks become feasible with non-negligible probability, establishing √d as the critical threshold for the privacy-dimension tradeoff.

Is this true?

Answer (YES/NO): NO